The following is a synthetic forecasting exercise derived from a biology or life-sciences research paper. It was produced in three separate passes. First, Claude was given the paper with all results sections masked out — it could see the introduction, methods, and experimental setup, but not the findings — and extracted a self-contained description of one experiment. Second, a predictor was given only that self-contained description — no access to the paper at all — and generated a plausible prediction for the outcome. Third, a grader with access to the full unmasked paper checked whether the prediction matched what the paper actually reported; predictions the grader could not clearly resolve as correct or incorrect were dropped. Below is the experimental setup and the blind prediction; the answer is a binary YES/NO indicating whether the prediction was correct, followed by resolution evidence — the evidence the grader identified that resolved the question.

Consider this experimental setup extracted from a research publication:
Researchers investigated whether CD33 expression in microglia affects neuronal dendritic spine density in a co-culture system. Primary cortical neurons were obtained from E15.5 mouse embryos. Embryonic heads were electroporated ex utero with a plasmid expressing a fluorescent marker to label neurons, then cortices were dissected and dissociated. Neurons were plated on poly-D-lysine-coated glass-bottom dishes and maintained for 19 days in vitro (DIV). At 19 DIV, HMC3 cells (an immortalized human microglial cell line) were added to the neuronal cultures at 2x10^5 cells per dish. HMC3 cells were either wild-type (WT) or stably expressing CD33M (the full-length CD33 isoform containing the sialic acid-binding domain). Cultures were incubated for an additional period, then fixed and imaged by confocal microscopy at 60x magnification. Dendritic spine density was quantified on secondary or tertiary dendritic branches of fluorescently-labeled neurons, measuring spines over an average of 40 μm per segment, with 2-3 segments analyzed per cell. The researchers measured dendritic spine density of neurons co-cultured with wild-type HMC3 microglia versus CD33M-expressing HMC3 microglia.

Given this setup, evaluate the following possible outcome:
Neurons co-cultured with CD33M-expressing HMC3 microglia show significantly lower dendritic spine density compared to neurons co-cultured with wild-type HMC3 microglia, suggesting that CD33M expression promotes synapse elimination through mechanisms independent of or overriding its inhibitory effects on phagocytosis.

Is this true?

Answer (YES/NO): NO